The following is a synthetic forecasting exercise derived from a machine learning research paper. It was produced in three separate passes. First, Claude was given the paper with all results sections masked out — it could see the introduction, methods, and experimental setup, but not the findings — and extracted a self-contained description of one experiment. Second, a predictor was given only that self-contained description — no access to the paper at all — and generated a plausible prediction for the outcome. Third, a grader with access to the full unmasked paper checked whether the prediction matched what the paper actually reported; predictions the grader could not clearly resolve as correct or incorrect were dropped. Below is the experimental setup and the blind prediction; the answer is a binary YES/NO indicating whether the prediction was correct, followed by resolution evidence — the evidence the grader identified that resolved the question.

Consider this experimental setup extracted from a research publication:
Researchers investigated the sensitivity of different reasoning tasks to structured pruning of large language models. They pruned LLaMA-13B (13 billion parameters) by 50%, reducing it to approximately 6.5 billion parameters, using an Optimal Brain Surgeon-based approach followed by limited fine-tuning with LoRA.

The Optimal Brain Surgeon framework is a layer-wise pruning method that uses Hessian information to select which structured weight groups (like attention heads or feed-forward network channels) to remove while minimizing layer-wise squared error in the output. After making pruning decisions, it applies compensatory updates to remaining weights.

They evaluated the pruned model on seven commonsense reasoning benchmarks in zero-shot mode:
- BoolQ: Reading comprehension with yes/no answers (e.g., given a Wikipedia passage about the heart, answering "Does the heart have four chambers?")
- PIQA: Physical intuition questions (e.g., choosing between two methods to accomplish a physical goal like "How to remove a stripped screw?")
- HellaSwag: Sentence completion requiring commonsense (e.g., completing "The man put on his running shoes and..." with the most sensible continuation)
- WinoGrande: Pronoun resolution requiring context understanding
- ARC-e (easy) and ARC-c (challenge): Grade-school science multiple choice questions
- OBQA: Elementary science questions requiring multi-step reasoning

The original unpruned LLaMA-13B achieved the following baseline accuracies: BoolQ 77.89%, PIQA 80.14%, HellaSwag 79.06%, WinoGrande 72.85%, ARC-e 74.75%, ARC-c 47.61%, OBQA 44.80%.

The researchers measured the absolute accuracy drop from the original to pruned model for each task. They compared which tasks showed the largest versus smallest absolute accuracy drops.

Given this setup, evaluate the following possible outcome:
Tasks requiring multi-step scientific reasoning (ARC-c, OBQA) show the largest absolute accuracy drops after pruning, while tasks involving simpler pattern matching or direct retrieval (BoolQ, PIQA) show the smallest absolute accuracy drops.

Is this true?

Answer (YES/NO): NO